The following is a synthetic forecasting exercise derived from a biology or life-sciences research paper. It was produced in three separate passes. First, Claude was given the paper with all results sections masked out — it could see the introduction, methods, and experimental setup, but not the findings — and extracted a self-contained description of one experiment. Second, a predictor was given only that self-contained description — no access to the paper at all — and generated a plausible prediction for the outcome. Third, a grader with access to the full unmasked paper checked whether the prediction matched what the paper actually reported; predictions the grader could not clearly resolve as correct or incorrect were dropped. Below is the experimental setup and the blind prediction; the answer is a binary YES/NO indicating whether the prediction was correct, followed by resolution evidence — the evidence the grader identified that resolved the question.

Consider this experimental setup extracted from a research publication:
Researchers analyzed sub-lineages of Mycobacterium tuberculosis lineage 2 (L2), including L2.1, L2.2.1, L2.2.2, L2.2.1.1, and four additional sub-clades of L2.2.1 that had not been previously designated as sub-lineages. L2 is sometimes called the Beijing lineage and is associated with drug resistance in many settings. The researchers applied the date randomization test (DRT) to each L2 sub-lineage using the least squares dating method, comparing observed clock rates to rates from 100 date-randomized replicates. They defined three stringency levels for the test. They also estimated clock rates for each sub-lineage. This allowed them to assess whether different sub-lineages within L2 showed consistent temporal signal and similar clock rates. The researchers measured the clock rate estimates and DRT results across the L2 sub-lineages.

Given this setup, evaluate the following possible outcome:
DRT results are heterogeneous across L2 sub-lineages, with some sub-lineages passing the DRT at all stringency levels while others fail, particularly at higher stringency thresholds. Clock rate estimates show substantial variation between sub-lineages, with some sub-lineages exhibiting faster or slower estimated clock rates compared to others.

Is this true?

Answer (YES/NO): YES